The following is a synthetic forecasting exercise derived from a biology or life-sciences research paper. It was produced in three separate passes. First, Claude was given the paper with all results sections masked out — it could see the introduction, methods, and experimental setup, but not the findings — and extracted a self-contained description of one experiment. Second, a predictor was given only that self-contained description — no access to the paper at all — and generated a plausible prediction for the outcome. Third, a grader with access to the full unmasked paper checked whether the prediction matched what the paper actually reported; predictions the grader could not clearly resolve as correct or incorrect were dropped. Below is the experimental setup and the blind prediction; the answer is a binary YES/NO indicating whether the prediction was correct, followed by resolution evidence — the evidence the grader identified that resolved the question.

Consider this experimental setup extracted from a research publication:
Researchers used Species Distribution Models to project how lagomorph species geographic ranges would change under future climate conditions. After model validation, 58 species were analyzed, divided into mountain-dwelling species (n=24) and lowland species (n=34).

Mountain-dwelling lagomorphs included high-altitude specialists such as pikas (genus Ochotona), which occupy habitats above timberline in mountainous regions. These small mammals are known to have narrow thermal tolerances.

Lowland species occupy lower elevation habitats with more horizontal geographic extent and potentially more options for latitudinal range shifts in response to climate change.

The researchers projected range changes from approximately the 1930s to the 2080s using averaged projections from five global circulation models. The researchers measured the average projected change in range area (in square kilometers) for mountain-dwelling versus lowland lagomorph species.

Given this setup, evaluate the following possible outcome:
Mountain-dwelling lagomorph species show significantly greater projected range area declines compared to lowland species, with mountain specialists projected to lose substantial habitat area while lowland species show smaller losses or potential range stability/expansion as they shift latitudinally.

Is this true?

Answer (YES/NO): YES